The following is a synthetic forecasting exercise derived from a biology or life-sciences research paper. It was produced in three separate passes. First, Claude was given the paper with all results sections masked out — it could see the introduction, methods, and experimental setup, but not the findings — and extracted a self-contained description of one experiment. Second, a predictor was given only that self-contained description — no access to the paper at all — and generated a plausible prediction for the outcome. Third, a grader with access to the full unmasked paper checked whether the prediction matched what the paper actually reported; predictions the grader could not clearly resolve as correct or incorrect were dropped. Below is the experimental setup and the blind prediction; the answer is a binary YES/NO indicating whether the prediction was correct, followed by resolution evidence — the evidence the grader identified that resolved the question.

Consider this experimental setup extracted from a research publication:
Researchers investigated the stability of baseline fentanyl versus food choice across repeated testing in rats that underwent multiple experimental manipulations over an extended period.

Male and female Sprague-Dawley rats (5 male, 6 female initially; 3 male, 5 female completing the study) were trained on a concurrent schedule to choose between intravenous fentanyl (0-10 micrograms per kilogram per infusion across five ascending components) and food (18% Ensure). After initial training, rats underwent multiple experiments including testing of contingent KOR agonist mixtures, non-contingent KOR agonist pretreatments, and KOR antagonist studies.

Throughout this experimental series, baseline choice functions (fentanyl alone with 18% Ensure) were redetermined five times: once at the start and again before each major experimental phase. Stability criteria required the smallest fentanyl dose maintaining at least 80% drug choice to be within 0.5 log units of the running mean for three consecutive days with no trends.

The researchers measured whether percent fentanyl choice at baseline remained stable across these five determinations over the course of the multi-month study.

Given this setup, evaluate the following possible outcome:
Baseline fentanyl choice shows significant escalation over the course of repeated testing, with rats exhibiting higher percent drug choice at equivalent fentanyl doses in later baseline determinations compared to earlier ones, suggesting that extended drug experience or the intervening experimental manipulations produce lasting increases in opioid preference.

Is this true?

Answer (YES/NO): NO